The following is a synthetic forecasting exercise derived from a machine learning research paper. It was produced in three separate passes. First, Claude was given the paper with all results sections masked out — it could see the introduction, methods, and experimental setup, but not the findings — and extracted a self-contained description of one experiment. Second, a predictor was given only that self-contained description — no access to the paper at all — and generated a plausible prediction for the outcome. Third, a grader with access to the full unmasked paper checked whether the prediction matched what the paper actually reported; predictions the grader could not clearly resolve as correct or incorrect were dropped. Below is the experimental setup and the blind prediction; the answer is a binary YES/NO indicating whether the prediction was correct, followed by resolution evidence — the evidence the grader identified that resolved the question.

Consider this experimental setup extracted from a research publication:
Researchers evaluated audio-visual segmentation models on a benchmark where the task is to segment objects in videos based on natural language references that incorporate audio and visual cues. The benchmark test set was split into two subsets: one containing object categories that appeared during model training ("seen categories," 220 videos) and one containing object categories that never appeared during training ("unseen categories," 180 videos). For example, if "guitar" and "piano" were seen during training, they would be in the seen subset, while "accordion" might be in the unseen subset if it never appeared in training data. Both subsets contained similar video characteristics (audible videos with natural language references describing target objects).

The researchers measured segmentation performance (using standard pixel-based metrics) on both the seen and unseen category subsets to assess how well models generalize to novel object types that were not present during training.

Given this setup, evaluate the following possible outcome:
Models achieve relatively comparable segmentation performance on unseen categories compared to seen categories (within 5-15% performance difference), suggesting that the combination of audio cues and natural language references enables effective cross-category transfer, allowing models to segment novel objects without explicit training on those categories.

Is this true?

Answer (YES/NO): NO